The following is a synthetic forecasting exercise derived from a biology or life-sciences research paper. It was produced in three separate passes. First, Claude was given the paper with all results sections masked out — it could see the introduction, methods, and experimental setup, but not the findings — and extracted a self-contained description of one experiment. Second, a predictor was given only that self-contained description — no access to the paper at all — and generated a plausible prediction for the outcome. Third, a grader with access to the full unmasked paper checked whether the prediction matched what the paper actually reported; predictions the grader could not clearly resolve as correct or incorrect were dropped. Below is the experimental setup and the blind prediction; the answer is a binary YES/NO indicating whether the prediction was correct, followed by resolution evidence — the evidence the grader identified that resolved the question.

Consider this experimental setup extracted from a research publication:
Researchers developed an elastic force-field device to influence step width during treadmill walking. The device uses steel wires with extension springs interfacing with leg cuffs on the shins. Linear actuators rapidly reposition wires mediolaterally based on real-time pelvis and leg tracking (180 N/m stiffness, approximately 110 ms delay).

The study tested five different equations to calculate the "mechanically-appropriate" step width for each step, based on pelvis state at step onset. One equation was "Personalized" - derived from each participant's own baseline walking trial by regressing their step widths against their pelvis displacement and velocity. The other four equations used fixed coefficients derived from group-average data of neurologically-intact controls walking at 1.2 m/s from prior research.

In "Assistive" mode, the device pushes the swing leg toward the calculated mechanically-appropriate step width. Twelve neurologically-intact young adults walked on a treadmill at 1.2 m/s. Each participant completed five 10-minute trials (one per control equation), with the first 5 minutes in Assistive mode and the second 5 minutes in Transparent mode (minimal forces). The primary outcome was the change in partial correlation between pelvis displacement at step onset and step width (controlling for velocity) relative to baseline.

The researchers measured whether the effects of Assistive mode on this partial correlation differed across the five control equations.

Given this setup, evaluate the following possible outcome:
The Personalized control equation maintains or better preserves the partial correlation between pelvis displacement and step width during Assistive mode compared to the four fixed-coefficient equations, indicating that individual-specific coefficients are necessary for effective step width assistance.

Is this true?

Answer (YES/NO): NO